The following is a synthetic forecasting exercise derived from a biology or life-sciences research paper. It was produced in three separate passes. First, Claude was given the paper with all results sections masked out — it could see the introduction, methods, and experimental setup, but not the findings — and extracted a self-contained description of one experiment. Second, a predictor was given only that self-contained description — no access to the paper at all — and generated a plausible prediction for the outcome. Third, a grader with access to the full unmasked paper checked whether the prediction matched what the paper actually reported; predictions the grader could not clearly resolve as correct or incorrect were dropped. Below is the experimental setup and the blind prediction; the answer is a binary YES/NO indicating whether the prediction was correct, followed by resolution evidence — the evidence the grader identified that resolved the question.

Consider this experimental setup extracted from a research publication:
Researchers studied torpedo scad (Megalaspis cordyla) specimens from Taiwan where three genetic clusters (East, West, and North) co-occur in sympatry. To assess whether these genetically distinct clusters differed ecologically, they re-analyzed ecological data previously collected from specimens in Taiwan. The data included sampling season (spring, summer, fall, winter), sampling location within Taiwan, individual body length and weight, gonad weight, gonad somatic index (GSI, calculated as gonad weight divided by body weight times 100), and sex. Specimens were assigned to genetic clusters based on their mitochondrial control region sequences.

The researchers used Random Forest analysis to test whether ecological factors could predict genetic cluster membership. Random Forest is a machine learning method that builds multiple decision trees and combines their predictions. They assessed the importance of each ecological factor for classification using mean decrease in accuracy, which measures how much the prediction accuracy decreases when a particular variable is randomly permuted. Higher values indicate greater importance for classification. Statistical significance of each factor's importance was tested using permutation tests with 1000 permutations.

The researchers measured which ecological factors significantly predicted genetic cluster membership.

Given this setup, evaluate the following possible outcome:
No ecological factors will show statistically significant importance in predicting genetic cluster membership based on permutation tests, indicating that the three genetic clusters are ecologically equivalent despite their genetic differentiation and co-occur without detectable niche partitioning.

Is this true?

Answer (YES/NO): NO